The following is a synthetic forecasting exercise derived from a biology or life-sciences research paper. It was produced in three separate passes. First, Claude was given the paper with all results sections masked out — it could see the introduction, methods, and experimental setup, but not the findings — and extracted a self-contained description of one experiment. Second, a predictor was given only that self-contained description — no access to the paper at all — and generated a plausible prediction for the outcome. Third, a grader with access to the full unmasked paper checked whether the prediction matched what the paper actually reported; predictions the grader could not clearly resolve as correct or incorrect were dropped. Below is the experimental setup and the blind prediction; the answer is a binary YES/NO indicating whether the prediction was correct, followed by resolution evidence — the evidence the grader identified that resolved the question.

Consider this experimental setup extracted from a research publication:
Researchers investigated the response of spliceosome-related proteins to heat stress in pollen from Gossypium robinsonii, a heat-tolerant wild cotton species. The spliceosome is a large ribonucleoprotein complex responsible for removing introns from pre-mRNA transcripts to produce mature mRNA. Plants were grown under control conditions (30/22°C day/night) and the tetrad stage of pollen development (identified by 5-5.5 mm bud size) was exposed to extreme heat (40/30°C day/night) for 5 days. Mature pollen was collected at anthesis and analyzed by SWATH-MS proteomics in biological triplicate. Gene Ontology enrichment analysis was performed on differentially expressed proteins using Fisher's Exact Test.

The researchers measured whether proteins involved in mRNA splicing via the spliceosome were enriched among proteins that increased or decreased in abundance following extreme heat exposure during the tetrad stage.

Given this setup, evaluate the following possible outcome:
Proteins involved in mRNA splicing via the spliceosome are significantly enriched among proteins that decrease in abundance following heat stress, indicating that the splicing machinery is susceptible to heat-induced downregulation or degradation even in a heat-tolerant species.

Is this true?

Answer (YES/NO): NO